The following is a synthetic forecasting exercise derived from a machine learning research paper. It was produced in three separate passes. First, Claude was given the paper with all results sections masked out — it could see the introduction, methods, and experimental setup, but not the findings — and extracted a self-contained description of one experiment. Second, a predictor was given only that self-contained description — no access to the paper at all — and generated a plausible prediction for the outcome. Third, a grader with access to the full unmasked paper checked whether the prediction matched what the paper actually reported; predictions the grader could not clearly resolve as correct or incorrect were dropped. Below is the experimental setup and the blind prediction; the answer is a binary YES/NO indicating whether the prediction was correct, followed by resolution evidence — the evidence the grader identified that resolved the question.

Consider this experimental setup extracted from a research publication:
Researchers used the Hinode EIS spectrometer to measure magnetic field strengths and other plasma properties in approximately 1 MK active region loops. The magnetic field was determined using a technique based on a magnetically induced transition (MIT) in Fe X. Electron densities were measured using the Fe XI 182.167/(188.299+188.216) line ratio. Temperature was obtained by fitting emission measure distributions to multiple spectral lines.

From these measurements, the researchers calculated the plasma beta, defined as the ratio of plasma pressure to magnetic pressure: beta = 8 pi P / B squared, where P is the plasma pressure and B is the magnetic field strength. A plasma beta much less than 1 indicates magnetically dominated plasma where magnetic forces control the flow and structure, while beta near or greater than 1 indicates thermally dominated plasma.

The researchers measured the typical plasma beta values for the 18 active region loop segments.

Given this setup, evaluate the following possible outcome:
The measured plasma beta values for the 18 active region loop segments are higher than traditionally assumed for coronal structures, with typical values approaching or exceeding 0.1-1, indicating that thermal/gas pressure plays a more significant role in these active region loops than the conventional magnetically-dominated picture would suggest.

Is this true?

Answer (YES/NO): NO